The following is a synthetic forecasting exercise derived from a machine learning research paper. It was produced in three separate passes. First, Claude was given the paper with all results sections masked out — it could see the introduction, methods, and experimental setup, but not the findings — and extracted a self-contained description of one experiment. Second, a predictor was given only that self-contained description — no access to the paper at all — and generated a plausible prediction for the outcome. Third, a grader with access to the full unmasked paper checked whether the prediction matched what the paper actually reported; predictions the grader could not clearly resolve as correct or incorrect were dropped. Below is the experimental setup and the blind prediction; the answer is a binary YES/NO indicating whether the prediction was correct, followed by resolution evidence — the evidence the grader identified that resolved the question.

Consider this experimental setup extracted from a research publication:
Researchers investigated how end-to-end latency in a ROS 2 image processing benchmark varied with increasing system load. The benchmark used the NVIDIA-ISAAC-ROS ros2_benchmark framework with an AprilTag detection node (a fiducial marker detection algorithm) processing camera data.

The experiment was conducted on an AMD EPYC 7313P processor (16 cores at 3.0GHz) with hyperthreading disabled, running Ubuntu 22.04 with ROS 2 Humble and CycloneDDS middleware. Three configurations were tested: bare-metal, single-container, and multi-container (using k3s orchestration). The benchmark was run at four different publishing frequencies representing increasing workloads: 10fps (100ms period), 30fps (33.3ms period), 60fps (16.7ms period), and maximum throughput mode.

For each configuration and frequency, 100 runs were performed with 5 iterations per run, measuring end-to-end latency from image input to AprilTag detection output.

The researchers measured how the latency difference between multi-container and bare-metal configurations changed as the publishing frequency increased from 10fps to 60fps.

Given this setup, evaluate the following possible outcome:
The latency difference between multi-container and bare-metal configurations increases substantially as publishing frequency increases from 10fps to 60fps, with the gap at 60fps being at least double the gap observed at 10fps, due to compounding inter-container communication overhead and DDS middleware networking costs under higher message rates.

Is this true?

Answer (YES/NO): NO